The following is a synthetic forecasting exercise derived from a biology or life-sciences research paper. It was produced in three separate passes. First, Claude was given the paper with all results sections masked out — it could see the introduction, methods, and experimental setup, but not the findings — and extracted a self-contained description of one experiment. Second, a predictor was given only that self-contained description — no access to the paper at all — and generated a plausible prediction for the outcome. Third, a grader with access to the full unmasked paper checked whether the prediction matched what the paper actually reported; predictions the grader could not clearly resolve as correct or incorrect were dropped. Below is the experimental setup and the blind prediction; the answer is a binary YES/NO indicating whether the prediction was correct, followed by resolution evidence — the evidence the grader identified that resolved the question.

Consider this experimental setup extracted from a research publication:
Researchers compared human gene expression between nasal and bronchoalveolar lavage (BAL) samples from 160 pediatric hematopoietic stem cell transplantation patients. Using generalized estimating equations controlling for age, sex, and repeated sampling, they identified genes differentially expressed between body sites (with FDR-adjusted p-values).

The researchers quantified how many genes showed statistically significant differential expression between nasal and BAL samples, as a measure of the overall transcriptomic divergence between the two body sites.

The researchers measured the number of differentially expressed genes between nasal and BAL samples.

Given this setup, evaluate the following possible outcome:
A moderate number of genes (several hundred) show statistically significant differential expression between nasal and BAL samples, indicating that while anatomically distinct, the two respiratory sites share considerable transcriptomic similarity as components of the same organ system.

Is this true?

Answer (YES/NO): NO